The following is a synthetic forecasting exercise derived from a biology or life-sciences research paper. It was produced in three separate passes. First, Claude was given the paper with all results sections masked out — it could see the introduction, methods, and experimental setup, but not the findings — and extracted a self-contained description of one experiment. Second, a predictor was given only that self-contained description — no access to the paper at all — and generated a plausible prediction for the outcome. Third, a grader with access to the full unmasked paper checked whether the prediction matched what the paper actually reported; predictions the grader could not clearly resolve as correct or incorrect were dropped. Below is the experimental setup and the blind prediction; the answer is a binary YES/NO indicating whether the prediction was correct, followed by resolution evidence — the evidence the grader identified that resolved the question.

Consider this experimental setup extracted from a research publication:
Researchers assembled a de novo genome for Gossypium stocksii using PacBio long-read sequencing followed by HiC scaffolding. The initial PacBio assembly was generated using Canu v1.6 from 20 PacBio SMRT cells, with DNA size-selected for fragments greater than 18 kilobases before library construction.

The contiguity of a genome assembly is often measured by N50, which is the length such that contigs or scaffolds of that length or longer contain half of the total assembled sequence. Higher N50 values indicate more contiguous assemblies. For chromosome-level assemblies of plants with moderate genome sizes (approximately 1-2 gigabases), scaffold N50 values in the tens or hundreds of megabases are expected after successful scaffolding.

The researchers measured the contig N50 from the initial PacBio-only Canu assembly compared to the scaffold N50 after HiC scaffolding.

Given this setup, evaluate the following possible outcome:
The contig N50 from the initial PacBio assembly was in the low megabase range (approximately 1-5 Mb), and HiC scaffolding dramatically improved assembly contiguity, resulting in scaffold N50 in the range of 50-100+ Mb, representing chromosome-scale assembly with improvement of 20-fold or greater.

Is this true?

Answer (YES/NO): NO